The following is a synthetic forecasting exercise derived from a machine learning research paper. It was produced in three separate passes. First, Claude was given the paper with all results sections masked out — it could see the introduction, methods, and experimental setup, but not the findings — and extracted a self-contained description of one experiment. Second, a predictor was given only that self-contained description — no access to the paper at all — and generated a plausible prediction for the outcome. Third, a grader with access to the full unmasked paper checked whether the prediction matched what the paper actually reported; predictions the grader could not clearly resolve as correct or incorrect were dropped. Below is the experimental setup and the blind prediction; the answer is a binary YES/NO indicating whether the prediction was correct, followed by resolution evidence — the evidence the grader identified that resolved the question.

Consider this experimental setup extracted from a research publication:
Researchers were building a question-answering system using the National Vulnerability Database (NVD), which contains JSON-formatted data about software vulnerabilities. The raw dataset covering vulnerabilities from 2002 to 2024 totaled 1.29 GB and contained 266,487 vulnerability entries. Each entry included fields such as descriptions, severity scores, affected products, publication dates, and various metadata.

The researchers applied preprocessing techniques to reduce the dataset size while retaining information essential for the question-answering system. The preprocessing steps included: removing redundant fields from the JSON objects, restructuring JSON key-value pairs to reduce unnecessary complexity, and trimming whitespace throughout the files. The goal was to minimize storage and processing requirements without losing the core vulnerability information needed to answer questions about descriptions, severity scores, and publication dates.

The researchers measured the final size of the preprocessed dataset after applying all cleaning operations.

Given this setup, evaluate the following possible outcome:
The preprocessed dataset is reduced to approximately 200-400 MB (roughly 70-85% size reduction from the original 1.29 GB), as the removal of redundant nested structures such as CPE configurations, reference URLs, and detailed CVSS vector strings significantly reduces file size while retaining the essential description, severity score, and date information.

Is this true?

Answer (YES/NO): NO